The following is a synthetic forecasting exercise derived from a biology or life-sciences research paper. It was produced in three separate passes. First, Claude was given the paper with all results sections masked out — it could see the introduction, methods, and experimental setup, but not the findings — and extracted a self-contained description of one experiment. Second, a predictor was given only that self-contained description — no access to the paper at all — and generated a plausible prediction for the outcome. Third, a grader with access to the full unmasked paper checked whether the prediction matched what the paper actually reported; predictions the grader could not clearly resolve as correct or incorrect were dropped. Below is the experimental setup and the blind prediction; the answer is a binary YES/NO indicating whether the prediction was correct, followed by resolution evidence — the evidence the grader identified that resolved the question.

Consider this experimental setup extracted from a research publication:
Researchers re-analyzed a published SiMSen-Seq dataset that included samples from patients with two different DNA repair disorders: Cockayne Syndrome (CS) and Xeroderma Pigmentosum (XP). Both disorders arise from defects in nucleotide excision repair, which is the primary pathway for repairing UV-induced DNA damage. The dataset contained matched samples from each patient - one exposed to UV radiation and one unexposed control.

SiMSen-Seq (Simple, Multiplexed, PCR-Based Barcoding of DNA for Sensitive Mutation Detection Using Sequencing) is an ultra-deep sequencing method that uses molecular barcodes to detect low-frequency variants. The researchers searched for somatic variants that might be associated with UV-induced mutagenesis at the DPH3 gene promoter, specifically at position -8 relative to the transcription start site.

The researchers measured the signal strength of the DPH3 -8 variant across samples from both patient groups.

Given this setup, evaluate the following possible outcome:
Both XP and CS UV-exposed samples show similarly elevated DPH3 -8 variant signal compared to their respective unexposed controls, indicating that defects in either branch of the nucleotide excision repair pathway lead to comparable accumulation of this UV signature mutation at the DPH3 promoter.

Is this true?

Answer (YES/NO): NO